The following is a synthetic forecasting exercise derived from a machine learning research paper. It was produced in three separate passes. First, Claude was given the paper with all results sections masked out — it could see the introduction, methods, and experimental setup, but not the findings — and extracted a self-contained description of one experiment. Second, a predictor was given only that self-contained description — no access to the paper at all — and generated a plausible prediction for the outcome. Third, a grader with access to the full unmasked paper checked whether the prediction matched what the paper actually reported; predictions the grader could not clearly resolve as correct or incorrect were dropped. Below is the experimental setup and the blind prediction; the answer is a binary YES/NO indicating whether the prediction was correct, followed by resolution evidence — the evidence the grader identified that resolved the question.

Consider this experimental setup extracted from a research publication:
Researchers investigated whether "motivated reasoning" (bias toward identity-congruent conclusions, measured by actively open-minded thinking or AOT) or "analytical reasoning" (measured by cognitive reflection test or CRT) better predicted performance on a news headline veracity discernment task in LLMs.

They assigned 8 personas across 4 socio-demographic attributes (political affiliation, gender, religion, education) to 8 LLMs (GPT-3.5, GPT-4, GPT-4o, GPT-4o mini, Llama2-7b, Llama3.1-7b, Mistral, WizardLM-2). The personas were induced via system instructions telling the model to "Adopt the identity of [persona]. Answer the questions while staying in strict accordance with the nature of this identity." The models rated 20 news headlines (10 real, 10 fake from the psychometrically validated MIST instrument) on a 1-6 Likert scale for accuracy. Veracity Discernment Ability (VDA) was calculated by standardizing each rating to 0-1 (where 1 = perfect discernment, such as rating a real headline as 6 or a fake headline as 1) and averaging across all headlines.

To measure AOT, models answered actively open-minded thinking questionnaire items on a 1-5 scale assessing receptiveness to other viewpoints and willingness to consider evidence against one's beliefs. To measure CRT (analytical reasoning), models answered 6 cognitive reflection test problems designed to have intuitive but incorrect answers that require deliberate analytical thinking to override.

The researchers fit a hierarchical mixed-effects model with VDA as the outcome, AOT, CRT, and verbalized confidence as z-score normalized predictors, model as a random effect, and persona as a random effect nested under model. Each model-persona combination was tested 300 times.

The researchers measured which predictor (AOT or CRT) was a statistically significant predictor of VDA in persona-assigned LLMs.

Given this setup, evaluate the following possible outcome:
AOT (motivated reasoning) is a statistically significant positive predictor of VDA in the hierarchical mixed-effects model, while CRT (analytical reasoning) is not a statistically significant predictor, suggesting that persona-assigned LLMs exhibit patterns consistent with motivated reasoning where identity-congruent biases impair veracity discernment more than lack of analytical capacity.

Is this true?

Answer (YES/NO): YES